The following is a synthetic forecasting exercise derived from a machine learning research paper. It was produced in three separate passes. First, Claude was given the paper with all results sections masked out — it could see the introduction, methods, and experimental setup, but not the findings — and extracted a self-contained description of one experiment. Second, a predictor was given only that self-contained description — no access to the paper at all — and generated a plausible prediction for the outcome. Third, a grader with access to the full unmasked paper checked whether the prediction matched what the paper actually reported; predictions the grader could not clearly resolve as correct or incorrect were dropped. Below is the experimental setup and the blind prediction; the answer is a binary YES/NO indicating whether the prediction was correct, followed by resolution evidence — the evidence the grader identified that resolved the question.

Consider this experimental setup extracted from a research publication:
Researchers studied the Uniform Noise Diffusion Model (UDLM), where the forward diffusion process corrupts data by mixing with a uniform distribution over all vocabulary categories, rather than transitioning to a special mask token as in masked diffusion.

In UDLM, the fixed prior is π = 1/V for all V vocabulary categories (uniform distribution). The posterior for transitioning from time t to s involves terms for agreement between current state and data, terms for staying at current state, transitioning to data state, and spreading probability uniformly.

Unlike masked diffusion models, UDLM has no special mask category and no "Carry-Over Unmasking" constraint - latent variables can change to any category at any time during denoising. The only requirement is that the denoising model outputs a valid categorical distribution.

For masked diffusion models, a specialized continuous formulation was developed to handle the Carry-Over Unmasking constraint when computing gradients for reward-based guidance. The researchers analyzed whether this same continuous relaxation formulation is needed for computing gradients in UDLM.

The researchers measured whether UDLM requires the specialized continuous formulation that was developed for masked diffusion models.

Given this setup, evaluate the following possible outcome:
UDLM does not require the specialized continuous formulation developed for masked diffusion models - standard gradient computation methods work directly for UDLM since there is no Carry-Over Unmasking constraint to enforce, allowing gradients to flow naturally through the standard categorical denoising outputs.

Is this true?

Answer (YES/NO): YES